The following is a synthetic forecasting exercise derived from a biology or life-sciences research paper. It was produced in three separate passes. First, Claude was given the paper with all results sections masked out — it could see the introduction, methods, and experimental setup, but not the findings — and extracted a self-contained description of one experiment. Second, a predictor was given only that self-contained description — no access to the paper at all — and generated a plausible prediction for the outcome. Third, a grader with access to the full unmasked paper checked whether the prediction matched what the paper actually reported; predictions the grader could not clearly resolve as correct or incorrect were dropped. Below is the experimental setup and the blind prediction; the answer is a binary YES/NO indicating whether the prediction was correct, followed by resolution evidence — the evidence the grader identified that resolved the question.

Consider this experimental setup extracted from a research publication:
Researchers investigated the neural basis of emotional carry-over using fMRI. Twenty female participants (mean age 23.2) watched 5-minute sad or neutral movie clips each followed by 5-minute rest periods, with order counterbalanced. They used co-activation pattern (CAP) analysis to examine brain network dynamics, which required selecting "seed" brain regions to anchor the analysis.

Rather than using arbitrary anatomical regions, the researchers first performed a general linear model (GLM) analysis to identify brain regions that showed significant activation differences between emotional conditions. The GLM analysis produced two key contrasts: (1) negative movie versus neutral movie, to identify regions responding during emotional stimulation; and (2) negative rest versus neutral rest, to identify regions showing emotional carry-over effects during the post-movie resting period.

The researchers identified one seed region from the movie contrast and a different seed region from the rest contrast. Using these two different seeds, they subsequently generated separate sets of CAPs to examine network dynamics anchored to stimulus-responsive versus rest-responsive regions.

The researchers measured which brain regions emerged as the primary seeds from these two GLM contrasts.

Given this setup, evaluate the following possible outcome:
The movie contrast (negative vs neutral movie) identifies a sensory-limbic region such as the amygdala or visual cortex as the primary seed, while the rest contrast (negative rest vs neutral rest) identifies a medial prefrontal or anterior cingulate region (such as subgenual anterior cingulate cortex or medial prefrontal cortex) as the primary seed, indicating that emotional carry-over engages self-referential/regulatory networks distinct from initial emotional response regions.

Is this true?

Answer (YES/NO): NO